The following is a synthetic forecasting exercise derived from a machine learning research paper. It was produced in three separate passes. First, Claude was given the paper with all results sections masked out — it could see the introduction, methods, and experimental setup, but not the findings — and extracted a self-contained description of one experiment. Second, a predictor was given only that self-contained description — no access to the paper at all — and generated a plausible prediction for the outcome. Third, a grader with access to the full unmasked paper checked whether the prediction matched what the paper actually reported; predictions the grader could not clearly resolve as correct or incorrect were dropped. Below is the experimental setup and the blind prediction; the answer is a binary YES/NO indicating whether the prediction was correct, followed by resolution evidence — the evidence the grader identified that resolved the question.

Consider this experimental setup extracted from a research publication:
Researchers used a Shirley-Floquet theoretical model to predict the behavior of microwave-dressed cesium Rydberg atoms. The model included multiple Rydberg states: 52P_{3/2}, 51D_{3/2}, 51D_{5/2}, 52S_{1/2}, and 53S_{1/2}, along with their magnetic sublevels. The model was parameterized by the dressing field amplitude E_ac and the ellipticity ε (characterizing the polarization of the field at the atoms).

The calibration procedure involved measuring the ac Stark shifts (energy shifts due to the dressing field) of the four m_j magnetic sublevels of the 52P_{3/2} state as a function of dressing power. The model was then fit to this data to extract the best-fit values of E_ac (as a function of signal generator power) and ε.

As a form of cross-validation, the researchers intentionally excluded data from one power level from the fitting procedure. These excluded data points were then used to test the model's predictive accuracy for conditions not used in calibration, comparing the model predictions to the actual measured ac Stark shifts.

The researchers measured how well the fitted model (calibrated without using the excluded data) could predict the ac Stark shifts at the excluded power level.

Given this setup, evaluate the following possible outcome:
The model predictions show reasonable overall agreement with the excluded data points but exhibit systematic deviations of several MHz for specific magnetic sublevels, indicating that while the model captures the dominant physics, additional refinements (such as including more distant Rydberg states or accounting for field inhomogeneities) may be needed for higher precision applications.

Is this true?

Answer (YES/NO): NO